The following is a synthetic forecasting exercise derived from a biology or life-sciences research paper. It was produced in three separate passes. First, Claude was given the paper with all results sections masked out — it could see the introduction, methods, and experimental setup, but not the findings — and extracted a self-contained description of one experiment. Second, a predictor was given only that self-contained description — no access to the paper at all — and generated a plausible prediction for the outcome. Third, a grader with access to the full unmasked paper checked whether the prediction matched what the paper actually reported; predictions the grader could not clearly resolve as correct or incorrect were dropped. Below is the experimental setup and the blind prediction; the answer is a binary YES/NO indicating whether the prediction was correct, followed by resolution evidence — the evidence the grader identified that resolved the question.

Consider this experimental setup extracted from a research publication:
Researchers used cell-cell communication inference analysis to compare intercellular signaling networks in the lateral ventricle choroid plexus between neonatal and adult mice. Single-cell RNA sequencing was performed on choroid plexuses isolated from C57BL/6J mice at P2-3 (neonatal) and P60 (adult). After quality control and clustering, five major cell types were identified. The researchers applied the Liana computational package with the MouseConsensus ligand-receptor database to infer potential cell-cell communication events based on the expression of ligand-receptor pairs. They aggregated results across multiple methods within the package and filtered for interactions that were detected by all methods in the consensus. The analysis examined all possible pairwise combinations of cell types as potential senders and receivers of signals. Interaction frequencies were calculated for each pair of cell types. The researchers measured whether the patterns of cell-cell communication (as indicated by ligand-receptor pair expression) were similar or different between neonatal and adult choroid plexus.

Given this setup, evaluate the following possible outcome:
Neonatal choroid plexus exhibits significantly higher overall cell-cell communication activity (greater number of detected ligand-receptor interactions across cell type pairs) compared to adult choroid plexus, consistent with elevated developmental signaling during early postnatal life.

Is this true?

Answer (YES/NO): NO